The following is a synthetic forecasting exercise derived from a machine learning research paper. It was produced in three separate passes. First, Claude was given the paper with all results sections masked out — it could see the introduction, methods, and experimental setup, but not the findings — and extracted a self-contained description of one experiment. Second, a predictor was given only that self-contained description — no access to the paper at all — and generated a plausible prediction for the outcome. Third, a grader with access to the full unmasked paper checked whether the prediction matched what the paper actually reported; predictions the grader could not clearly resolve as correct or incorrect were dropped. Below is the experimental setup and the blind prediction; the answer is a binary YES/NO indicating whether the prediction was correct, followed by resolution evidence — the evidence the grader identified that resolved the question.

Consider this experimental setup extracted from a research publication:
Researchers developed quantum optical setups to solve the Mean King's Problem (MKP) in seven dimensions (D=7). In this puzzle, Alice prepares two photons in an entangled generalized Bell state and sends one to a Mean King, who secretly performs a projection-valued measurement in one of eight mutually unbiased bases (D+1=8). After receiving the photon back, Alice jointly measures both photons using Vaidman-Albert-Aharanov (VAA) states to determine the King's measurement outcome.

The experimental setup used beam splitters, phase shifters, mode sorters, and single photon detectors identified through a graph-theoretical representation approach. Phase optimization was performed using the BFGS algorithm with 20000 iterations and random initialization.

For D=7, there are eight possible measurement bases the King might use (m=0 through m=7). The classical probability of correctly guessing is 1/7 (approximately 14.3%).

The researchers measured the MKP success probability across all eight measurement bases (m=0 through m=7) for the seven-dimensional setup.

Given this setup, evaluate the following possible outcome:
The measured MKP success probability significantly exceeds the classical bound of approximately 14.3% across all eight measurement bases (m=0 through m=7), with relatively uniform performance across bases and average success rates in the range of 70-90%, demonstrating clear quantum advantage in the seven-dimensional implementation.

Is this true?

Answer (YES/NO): NO